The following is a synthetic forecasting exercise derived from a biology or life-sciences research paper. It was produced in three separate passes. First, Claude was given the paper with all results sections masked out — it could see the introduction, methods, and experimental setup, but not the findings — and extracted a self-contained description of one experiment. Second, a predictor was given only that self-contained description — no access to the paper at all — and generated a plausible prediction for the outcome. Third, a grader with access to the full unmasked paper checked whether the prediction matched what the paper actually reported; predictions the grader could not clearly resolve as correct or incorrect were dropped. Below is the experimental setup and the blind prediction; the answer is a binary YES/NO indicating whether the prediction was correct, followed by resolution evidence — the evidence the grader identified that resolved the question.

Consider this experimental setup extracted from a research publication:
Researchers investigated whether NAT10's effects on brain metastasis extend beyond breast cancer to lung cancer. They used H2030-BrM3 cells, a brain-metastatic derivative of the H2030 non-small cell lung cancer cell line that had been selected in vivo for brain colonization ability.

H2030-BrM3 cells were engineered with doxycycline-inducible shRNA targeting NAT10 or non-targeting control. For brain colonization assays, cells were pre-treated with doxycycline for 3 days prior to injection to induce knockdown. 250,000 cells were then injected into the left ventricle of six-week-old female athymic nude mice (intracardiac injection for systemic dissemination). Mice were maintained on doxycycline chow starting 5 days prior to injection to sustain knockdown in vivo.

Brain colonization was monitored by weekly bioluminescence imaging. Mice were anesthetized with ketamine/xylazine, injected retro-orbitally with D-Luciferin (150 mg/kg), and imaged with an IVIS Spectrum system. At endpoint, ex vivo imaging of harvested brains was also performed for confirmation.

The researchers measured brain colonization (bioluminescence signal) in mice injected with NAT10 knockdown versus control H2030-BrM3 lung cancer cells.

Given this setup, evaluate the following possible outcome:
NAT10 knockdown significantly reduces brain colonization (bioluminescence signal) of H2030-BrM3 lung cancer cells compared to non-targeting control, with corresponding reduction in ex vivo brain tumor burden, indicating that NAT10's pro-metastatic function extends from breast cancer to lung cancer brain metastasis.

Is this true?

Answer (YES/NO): YES